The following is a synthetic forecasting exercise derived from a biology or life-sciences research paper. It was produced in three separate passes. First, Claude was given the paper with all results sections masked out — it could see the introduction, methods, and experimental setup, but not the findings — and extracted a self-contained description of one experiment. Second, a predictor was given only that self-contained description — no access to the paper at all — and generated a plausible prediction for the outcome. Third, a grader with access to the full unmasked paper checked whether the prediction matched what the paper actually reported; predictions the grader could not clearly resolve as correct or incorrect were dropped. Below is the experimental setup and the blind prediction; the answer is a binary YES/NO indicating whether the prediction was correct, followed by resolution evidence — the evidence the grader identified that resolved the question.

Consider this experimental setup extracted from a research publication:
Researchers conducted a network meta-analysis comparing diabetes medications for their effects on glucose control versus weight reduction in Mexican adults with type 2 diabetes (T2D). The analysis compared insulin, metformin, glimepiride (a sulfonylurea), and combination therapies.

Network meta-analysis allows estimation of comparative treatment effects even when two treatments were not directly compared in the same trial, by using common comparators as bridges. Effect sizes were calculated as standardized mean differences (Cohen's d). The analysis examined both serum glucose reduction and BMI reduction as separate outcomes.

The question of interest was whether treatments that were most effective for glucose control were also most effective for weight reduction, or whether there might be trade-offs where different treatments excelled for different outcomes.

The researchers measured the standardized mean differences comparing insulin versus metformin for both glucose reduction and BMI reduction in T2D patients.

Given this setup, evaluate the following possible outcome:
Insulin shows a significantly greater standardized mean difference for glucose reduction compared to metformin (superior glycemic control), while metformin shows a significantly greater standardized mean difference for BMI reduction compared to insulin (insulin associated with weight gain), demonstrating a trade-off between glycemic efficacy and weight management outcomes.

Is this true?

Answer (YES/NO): YES